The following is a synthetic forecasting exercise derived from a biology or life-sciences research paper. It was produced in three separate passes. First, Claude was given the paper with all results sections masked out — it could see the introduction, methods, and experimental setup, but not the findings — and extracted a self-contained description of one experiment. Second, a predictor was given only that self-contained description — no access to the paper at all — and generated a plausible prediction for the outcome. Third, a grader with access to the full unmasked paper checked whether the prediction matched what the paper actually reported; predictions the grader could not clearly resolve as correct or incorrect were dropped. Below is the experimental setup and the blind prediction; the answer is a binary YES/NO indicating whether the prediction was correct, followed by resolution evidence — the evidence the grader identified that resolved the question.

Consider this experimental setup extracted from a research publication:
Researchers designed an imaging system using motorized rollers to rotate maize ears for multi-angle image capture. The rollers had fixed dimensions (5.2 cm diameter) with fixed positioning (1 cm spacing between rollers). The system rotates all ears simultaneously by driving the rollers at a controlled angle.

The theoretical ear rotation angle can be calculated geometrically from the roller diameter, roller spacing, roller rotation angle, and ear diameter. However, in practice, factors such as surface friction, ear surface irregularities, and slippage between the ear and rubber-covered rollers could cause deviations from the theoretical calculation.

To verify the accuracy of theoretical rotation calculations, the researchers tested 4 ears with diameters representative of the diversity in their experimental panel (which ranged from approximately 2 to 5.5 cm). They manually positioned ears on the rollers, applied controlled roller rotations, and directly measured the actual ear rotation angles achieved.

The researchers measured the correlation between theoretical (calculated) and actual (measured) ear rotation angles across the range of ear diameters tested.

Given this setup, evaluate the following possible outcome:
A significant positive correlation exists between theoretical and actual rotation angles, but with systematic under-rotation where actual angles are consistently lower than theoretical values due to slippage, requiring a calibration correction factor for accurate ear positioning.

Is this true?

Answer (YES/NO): NO